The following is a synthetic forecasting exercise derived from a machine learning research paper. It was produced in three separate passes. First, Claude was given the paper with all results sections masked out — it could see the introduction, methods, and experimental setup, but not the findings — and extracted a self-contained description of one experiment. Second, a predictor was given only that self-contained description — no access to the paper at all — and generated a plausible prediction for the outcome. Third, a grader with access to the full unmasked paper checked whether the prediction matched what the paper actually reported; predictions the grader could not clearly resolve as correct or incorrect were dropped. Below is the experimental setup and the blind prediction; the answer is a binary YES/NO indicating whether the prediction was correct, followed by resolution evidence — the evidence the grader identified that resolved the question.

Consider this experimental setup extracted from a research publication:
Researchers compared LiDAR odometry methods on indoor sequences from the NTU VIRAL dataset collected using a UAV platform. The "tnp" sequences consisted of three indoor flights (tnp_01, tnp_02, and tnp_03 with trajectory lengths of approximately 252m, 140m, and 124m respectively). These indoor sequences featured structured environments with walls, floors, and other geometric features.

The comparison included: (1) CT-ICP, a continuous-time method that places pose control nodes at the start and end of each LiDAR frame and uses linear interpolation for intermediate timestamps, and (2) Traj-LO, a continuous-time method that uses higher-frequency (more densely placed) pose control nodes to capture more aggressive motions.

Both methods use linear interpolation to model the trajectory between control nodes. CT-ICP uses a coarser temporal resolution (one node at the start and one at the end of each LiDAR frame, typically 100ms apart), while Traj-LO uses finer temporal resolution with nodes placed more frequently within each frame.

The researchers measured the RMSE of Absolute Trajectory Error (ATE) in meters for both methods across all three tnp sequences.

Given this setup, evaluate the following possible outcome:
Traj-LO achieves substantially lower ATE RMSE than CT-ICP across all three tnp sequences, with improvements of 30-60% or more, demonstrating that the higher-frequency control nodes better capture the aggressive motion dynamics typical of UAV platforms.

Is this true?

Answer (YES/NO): NO